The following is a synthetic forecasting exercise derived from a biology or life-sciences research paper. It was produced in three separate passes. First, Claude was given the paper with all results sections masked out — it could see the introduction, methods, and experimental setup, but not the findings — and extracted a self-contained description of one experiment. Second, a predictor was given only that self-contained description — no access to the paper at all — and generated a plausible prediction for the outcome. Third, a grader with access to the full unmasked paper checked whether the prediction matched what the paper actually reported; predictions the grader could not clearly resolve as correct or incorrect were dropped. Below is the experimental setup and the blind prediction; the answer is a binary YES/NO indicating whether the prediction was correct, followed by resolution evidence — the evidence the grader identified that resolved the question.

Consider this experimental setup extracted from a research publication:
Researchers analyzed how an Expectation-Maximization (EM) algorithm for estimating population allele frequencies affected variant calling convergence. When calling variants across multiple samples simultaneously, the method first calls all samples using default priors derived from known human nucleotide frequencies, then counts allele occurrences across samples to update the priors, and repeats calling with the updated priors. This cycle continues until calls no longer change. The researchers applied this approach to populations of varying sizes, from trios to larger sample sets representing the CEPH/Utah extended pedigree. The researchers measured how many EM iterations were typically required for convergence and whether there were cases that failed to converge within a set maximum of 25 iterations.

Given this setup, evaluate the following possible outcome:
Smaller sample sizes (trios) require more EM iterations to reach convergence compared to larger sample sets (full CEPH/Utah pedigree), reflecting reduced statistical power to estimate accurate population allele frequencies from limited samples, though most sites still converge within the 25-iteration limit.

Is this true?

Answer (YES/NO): NO